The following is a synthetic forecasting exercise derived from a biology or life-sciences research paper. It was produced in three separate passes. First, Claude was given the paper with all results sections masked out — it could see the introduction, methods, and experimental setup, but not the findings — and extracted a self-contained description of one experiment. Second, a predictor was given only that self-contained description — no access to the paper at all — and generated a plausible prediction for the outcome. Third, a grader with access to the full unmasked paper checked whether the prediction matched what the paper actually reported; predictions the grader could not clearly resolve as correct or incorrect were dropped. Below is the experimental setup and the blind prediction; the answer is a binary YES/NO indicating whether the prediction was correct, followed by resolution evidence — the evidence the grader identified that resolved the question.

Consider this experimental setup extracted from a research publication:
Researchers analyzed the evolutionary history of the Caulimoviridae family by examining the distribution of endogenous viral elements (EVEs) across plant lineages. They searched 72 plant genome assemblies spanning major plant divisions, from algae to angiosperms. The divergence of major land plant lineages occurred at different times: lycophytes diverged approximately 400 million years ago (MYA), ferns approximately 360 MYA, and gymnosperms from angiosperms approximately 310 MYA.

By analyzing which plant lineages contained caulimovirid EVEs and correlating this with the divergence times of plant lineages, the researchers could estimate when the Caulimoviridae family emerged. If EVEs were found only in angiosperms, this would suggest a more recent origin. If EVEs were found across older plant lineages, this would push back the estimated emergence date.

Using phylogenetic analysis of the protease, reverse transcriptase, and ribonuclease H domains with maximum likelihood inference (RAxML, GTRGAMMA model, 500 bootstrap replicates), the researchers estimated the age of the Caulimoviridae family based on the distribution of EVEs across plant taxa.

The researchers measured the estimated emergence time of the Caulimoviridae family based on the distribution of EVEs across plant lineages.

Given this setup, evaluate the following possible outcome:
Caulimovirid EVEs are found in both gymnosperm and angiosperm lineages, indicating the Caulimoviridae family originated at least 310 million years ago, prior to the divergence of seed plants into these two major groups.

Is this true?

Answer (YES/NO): YES